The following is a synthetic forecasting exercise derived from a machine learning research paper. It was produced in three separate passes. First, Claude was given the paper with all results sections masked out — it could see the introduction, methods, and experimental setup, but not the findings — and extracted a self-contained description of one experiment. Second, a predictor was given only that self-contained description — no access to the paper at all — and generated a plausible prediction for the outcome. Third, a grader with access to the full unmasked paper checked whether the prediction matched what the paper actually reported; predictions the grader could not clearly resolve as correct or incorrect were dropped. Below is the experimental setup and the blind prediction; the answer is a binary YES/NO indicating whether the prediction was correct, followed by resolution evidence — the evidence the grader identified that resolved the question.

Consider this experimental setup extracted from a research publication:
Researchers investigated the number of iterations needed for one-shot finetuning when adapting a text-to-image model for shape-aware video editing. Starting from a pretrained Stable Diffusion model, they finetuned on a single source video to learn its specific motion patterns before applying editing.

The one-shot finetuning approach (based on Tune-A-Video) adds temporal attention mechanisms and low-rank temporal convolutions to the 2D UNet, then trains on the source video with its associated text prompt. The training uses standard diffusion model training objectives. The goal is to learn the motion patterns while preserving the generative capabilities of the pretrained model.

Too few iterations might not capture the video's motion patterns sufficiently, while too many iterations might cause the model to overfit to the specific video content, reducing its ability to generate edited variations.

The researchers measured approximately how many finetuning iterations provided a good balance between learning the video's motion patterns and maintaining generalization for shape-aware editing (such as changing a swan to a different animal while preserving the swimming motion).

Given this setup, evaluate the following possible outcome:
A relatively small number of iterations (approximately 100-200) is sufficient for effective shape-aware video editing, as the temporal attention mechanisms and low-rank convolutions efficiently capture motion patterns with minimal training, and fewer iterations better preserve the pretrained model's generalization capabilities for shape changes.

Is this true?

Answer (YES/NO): YES